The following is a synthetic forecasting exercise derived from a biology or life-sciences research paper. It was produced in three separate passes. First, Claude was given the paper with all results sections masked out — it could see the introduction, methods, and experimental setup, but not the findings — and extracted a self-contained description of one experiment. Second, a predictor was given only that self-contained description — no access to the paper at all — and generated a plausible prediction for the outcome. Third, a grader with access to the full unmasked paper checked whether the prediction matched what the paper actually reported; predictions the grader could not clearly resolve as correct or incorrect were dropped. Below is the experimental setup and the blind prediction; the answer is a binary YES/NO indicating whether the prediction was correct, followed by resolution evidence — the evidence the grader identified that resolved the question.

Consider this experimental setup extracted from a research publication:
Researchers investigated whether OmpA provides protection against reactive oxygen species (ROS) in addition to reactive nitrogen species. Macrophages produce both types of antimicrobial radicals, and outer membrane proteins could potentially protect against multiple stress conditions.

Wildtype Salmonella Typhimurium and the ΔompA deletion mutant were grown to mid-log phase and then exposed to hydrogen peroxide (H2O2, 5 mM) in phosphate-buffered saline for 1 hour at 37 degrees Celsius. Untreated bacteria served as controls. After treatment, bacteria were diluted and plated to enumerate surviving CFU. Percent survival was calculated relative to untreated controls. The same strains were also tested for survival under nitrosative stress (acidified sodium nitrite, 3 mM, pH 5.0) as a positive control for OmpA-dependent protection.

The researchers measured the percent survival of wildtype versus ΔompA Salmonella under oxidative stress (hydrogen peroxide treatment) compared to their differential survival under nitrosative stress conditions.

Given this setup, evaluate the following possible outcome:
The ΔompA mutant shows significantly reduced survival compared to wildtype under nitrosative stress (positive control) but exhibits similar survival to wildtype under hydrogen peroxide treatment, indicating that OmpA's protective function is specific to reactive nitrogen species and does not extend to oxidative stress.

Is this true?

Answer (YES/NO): YES